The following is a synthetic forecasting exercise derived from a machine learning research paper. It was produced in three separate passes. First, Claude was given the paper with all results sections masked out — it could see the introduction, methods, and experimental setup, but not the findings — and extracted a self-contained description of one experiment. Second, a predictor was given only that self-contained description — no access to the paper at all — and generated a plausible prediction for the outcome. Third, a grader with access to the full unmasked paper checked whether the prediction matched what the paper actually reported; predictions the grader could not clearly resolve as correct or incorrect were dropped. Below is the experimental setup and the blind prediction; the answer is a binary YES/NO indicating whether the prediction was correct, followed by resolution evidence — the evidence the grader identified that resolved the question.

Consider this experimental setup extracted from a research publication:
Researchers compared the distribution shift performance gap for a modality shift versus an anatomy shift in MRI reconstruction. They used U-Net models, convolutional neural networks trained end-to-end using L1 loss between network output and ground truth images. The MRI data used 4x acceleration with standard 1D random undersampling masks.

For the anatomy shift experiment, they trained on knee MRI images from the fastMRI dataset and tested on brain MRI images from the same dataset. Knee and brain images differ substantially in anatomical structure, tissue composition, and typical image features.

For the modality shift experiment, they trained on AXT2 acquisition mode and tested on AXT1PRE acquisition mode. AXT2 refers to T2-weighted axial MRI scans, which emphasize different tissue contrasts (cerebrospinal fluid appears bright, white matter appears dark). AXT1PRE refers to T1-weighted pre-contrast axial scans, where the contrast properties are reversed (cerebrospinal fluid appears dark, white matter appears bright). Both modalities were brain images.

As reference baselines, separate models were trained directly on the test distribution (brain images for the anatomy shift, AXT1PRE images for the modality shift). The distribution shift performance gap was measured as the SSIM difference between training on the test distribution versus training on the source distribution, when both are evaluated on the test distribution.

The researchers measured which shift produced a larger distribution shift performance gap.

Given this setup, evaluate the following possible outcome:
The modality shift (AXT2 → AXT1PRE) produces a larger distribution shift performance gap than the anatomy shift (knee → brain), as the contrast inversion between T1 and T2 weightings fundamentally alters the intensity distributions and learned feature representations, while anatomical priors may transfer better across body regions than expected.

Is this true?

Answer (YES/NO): NO